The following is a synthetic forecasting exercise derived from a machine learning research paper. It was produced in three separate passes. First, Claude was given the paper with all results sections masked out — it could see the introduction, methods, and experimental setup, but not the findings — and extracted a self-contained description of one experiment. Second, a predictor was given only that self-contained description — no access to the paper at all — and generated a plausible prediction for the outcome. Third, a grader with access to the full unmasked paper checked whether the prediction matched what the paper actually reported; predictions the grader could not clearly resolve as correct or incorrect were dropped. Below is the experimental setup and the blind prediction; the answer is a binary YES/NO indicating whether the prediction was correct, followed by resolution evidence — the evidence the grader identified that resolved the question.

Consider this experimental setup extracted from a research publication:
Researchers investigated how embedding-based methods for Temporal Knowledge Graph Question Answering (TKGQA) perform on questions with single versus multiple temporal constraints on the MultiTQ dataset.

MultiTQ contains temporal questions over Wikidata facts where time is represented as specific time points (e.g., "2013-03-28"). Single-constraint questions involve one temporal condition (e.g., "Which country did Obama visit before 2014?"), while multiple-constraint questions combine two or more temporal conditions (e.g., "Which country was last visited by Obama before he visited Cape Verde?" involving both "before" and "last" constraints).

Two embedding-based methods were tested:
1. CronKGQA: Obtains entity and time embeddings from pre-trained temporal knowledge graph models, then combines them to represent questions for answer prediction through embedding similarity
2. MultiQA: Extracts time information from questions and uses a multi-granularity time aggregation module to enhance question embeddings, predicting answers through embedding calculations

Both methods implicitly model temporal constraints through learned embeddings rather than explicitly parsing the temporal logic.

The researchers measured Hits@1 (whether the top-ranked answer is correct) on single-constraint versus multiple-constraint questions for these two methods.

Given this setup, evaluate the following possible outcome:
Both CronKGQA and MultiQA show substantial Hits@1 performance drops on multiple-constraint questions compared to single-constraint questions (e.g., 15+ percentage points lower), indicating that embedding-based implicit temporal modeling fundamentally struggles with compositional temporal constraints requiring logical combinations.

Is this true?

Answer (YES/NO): YES